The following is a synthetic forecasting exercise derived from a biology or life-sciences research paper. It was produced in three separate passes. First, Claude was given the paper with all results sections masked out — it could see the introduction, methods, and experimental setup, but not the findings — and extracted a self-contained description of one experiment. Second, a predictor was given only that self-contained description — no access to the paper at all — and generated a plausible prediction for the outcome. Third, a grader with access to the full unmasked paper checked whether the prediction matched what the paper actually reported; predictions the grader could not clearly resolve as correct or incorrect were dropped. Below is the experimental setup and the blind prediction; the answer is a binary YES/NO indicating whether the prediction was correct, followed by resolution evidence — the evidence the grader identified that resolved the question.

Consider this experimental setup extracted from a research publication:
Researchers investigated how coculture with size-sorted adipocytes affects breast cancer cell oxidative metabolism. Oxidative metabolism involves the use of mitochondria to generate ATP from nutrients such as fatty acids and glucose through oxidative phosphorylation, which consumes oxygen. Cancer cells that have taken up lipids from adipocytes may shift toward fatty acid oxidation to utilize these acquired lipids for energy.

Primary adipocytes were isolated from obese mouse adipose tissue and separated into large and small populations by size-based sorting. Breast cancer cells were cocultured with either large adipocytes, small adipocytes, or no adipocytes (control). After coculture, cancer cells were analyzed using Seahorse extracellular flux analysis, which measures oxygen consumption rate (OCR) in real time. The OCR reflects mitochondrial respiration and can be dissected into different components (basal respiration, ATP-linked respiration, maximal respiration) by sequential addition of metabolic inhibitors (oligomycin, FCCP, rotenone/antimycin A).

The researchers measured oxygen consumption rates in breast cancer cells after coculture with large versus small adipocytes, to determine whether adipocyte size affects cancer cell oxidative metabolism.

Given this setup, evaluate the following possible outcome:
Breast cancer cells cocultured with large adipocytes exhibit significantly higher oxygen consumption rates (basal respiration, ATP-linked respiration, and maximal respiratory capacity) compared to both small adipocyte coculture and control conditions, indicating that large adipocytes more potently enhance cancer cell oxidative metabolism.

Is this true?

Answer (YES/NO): YES